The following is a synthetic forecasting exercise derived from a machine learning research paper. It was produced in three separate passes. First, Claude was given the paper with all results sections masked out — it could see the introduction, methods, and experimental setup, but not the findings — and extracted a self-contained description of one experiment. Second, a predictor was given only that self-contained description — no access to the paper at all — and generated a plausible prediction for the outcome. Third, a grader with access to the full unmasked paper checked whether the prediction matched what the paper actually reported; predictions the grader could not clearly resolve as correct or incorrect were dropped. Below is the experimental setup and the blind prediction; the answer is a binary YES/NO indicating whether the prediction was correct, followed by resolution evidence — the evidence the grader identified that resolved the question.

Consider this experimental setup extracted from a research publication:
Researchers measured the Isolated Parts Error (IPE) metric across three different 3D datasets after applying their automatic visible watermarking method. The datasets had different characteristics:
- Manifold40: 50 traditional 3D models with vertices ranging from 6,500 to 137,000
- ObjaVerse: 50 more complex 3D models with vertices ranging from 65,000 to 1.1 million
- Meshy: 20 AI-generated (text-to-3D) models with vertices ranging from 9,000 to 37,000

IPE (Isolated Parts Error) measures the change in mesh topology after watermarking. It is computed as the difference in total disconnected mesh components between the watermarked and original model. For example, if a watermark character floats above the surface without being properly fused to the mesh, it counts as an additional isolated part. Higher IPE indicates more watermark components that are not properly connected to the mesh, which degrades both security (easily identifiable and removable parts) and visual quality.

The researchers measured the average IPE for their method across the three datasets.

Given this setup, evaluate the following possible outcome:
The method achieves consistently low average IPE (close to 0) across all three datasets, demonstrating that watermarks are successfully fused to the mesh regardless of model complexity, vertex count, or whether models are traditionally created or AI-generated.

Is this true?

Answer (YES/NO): NO